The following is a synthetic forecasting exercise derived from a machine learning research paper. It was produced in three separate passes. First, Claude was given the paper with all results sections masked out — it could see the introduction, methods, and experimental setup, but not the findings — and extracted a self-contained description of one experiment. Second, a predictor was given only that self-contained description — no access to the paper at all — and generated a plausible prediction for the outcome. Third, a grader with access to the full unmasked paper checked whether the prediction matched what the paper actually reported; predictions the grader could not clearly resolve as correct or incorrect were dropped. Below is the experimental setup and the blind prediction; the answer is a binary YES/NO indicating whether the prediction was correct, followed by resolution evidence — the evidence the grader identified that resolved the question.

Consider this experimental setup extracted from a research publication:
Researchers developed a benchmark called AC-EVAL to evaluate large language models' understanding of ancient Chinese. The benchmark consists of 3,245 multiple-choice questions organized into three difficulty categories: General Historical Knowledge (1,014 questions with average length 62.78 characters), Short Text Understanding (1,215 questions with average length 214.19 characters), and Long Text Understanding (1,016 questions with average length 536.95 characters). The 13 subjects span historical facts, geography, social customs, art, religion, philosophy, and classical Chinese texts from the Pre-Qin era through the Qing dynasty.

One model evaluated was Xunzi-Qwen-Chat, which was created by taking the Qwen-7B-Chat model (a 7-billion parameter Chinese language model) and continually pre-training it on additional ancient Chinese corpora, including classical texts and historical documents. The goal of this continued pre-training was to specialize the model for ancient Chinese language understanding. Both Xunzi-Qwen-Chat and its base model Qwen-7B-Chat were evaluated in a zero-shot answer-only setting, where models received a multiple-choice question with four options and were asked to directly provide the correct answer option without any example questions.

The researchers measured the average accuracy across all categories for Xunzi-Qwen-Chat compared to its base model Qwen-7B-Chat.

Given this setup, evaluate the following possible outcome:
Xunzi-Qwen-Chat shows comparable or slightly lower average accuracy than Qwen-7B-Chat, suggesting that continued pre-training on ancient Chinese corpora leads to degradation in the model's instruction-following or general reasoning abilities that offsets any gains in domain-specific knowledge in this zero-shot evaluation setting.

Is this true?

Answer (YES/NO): NO